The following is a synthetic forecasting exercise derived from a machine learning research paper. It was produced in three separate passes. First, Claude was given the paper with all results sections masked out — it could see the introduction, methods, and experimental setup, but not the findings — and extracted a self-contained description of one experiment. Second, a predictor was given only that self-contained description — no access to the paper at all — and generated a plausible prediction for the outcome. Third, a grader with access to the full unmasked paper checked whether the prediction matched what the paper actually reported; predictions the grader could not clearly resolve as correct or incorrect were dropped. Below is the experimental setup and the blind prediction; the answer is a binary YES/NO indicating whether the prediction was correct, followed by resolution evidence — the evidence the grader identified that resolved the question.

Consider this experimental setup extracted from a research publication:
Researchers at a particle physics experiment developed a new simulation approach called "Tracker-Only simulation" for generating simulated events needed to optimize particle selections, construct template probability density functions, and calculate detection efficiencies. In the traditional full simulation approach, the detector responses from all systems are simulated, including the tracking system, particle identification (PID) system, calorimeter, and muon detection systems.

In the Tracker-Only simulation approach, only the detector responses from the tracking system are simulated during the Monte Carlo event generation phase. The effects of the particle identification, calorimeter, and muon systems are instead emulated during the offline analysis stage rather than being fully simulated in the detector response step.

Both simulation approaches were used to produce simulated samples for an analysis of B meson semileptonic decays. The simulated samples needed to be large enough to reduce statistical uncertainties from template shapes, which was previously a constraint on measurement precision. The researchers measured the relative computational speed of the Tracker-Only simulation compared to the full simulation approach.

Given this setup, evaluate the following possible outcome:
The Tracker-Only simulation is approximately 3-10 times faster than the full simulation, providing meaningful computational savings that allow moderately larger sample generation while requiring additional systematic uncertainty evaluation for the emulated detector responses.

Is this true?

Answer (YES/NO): NO